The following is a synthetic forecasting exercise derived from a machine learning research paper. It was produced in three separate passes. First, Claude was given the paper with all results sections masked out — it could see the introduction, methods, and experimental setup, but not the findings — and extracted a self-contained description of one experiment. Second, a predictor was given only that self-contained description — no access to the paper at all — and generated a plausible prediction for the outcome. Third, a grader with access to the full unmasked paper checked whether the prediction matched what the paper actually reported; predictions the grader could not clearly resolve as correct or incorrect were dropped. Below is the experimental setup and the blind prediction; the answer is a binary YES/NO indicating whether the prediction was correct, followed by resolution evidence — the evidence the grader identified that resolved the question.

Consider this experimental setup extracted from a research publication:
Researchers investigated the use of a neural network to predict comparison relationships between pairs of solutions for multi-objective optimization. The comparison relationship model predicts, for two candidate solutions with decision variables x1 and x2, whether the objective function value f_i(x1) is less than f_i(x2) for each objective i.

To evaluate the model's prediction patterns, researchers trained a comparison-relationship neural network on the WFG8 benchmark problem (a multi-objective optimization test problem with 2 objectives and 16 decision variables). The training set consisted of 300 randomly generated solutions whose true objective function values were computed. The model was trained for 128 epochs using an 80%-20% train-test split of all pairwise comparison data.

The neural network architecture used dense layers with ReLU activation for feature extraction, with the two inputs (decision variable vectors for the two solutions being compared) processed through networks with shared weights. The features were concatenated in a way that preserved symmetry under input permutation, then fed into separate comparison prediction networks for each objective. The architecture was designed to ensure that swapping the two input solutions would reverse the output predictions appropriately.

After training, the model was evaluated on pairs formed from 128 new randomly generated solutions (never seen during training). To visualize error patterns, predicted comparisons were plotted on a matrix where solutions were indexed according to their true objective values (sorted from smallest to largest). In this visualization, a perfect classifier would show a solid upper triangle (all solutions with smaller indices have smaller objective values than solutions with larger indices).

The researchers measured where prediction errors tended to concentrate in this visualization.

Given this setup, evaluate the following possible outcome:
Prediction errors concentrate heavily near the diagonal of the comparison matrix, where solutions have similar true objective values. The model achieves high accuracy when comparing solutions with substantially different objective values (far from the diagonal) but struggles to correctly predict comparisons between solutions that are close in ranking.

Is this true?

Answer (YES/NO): YES